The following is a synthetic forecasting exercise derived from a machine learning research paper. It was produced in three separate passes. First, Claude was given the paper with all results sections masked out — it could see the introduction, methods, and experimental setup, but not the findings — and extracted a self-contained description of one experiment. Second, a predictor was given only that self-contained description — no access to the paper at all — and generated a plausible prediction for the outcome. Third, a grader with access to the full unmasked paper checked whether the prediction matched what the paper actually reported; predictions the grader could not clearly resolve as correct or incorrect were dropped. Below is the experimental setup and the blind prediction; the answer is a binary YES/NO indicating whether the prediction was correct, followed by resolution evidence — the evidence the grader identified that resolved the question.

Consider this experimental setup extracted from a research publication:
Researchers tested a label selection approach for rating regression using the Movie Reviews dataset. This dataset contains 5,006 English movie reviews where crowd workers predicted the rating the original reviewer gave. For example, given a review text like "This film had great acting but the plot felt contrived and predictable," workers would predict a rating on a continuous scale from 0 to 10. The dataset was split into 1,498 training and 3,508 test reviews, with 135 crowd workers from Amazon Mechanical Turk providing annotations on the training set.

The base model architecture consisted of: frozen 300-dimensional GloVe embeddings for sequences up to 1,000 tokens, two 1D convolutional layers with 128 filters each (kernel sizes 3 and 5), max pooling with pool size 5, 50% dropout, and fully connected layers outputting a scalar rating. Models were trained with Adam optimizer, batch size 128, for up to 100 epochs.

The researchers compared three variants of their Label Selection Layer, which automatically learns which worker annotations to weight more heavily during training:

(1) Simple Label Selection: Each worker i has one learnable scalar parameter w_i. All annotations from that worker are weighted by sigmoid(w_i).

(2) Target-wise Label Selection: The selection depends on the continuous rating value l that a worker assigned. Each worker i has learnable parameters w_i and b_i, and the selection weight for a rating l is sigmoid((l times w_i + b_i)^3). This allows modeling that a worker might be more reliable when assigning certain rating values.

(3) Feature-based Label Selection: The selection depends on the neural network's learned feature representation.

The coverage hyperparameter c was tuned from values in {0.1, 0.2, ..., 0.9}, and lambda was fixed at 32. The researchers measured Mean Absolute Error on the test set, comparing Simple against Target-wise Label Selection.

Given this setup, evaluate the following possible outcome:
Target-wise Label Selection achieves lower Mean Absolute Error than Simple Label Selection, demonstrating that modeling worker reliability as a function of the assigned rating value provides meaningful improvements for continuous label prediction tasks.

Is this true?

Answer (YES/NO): NO